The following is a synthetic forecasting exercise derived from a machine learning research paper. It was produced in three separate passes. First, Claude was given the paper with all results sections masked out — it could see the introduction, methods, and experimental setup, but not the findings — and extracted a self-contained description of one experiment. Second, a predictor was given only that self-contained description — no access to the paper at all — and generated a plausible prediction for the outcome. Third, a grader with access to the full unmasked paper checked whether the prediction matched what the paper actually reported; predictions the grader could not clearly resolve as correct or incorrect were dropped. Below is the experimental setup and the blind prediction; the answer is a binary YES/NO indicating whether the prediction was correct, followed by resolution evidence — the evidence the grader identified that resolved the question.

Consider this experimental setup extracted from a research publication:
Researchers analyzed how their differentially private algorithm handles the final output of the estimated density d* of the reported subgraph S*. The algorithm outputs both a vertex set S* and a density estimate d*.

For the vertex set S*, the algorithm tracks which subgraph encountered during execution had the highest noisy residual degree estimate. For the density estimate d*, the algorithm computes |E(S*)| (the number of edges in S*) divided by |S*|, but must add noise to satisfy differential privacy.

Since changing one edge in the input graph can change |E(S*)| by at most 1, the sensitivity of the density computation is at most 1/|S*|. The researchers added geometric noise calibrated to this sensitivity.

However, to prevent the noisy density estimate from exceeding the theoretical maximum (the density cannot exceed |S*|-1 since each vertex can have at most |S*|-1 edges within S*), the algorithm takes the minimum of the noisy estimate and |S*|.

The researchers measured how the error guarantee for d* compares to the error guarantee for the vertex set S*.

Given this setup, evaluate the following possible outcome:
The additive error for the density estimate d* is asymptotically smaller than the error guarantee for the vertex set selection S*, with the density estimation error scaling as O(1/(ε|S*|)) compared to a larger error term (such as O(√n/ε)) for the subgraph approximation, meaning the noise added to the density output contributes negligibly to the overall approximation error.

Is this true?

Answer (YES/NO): NO